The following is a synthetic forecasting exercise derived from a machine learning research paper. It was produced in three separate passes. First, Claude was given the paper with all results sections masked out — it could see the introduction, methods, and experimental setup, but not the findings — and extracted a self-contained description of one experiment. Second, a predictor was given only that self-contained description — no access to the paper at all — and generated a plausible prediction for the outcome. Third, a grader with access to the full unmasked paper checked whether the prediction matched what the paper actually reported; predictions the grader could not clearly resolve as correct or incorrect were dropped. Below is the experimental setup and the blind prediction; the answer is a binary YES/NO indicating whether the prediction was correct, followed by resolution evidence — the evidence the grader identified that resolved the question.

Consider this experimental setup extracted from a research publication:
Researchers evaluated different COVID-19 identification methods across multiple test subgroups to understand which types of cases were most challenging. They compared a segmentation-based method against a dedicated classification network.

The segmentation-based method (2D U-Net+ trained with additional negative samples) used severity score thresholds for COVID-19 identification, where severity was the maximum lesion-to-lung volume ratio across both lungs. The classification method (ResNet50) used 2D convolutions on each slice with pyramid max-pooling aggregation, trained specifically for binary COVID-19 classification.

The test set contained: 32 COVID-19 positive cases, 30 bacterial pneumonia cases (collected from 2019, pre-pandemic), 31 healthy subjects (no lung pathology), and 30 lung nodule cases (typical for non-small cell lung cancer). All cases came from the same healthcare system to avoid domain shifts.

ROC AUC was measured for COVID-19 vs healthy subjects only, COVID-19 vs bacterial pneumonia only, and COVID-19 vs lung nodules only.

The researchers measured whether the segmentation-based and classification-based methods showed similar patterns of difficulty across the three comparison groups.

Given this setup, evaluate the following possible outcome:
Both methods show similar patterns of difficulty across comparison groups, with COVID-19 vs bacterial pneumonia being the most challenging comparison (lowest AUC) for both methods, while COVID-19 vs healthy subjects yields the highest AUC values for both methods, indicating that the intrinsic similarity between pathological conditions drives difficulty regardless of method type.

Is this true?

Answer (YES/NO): YES